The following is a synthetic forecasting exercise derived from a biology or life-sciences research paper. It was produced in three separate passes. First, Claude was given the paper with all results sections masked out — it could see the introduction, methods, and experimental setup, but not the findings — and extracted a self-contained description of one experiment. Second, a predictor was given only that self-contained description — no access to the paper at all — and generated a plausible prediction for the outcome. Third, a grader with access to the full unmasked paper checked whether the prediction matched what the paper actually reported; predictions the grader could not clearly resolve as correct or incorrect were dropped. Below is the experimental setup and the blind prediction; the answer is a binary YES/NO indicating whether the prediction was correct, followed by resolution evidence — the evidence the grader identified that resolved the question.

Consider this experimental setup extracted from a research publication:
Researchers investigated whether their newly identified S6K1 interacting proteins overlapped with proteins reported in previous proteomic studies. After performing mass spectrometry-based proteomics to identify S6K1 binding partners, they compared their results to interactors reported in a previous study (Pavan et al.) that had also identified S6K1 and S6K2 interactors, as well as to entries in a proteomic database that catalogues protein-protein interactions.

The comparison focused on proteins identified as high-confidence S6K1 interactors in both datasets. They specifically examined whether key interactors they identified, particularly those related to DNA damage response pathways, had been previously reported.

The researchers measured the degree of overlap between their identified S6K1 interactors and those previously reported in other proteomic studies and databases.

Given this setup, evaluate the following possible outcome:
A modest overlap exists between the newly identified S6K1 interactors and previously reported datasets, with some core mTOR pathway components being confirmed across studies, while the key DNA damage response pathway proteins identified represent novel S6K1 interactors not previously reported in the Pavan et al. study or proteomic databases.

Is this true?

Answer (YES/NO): YES